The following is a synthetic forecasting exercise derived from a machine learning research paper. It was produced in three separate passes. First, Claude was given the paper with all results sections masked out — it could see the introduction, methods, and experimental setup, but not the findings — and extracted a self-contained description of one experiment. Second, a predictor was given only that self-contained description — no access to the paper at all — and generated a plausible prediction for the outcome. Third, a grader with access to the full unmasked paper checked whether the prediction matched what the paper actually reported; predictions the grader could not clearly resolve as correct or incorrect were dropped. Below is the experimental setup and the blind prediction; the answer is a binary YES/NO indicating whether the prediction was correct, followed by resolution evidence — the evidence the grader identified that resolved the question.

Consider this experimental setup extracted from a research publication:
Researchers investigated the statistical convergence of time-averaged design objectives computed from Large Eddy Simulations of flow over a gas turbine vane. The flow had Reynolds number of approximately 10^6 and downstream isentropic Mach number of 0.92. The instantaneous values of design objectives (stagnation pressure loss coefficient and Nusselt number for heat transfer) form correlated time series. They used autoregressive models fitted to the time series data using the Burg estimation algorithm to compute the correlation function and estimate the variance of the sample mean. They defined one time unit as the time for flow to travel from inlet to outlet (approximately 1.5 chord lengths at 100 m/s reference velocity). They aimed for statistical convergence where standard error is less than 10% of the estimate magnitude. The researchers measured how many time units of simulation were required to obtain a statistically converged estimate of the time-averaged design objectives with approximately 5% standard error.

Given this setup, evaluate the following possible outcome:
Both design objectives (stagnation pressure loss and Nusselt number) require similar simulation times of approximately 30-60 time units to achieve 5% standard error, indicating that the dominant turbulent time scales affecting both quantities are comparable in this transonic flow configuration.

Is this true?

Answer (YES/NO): NO